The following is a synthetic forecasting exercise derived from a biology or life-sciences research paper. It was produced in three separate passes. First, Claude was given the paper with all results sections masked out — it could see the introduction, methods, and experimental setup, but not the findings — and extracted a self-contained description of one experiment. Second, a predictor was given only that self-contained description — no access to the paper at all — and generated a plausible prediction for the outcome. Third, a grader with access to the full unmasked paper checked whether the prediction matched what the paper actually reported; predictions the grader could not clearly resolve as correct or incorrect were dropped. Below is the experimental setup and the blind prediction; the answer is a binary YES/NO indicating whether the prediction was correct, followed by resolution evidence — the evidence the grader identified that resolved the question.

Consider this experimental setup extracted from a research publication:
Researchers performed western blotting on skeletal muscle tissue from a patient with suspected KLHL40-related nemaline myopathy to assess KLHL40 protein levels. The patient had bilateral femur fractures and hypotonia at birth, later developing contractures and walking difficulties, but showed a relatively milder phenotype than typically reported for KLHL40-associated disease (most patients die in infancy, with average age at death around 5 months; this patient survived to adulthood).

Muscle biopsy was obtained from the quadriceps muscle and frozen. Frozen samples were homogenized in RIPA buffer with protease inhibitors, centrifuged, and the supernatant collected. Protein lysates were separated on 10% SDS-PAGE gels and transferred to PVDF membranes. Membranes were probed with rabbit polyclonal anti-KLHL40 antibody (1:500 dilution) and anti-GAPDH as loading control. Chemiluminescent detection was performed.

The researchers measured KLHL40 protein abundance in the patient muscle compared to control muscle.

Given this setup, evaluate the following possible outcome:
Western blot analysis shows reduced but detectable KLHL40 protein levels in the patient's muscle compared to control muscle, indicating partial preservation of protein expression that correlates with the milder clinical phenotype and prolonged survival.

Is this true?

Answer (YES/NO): YES